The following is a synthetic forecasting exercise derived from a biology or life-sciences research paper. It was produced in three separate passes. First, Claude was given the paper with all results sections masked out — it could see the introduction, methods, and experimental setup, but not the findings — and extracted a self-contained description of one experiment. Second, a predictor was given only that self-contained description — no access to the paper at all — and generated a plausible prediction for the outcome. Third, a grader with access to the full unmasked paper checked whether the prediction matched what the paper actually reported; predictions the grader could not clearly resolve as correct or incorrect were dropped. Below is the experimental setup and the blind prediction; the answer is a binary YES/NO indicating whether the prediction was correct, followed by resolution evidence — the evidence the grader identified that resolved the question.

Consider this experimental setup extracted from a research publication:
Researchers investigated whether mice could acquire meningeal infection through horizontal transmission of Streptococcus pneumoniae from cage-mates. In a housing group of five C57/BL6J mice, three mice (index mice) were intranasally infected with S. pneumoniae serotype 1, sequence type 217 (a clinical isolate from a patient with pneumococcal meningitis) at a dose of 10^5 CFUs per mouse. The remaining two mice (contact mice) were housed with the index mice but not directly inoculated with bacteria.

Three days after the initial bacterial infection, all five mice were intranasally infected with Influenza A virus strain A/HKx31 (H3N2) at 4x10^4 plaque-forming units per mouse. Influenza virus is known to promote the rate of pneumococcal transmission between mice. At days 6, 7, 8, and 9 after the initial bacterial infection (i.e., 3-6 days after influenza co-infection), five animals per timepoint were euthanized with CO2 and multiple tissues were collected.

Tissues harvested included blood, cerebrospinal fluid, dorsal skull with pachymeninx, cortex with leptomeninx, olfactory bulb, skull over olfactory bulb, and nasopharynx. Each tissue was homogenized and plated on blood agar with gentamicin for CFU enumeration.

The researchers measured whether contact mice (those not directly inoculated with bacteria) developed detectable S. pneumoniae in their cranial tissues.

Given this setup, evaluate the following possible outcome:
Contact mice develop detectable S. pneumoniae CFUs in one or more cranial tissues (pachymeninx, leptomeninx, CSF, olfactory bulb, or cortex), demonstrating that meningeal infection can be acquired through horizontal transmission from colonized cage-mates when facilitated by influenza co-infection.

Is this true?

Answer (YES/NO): YES